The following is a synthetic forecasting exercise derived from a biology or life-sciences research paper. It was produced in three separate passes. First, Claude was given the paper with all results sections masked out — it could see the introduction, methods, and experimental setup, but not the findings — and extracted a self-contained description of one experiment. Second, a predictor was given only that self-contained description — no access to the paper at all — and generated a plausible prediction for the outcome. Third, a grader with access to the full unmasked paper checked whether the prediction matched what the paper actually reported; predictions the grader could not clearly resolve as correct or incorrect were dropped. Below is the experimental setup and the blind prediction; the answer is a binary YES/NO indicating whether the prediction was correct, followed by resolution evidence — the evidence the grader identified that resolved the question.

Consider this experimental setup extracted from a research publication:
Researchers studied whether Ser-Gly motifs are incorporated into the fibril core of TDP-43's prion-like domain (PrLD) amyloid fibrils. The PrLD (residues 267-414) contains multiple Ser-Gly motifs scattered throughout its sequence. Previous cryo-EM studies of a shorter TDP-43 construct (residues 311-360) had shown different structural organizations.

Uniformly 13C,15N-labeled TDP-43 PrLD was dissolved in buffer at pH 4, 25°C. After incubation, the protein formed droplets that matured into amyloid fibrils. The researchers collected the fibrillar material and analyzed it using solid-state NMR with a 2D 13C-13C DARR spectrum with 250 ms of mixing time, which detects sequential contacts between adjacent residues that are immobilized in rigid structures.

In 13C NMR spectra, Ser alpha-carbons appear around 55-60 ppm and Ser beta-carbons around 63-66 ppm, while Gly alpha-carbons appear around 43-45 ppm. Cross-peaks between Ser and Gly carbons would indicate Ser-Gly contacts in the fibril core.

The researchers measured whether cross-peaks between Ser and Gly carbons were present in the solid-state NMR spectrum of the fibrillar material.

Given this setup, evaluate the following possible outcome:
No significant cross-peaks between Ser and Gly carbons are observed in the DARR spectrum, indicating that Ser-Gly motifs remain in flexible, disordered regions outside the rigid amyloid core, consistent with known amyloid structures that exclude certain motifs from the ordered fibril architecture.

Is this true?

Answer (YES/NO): NO